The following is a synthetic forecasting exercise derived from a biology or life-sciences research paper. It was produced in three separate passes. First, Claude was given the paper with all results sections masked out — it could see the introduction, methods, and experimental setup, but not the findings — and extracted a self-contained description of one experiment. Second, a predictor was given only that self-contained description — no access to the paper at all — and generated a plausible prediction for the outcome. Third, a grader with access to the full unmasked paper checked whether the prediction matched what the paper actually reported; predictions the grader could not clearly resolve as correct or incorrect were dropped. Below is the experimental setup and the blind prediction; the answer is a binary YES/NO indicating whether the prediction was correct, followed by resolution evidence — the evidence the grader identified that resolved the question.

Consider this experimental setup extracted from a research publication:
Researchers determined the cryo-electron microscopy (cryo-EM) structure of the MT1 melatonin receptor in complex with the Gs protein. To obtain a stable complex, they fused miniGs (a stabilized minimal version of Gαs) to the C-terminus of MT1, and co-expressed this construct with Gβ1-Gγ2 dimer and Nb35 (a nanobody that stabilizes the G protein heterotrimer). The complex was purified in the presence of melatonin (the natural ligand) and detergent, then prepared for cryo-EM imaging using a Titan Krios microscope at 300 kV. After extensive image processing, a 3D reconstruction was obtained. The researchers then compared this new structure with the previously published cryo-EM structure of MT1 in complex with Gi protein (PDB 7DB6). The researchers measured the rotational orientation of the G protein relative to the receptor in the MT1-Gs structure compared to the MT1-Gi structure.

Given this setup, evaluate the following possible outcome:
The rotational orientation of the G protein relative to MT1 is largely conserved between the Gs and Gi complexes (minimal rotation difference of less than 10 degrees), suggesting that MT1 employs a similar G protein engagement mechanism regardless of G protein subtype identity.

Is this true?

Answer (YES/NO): NO